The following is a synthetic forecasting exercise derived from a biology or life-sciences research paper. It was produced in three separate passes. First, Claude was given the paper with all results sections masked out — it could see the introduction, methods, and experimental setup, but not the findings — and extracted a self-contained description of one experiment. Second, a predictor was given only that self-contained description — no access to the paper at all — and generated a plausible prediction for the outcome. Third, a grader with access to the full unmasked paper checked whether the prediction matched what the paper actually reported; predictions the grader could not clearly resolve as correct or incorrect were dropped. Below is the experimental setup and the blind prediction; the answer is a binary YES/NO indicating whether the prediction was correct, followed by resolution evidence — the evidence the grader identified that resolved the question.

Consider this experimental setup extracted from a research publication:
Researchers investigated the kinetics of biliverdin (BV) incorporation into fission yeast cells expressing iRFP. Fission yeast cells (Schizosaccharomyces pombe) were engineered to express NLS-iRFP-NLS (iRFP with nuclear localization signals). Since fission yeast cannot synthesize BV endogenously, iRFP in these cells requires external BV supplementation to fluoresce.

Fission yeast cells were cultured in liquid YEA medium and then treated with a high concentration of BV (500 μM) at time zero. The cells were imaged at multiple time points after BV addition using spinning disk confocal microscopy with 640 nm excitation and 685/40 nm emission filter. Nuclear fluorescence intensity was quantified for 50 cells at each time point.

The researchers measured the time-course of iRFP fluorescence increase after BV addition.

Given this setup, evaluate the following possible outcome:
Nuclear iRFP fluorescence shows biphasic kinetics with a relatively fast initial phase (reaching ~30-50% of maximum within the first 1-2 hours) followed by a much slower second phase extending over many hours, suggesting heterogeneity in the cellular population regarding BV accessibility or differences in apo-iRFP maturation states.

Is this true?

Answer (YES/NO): NO